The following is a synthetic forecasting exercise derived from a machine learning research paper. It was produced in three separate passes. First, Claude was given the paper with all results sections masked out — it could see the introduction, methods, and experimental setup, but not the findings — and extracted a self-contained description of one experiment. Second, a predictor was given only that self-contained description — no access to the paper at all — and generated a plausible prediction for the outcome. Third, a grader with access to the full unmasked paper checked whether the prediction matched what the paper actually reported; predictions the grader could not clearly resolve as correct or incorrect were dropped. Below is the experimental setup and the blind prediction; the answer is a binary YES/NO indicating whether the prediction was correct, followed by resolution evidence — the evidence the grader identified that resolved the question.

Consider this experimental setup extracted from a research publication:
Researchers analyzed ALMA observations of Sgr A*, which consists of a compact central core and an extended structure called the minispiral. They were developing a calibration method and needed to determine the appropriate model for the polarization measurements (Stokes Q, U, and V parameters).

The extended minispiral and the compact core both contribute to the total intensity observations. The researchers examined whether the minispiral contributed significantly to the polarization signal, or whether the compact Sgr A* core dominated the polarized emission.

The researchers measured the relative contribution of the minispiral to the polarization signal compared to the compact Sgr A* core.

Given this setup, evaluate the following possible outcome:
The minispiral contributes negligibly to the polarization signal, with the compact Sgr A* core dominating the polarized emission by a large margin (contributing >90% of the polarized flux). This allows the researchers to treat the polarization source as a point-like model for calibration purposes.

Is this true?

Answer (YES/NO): YES